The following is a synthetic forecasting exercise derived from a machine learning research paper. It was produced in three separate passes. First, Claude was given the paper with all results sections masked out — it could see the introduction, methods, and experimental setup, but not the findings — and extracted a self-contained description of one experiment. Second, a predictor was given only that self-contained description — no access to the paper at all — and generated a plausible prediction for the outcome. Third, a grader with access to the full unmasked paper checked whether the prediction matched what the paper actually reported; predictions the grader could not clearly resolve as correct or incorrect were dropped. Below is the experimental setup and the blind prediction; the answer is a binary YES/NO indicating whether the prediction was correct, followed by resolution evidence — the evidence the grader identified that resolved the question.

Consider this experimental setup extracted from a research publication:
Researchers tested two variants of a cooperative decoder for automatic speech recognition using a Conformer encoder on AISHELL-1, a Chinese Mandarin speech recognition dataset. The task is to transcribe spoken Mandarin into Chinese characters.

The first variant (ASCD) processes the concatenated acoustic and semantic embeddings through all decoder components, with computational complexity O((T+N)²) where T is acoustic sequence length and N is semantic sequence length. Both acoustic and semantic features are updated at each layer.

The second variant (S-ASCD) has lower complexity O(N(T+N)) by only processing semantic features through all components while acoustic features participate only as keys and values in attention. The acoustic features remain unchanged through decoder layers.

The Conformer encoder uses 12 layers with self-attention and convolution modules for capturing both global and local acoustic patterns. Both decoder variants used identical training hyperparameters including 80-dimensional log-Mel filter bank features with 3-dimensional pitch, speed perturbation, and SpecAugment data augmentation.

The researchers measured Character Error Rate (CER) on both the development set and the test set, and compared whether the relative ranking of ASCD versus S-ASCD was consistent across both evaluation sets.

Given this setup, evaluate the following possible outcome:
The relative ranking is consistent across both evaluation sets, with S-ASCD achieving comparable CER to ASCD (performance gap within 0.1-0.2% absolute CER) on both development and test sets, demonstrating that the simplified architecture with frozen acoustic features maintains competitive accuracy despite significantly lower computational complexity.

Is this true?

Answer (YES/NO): NO